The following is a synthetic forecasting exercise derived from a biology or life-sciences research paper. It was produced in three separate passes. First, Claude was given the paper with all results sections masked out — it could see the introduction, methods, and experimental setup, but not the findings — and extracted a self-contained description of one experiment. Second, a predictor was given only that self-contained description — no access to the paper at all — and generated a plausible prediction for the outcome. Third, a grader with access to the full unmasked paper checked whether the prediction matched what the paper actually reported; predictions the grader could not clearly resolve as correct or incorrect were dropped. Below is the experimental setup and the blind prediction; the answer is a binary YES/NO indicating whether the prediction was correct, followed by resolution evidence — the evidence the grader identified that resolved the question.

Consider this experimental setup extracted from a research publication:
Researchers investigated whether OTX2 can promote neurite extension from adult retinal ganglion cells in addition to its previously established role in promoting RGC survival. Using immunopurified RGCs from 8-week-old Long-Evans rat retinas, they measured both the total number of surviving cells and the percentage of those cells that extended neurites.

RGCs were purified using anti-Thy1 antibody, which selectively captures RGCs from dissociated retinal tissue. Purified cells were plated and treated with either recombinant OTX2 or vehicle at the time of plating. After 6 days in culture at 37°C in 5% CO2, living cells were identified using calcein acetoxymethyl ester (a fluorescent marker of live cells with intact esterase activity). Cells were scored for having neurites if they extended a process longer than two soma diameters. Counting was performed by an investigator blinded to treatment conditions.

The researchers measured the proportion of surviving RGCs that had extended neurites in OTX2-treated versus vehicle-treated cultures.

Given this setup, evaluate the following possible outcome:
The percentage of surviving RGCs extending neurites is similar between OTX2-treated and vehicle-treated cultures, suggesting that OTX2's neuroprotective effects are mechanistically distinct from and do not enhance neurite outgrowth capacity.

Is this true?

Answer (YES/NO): NO